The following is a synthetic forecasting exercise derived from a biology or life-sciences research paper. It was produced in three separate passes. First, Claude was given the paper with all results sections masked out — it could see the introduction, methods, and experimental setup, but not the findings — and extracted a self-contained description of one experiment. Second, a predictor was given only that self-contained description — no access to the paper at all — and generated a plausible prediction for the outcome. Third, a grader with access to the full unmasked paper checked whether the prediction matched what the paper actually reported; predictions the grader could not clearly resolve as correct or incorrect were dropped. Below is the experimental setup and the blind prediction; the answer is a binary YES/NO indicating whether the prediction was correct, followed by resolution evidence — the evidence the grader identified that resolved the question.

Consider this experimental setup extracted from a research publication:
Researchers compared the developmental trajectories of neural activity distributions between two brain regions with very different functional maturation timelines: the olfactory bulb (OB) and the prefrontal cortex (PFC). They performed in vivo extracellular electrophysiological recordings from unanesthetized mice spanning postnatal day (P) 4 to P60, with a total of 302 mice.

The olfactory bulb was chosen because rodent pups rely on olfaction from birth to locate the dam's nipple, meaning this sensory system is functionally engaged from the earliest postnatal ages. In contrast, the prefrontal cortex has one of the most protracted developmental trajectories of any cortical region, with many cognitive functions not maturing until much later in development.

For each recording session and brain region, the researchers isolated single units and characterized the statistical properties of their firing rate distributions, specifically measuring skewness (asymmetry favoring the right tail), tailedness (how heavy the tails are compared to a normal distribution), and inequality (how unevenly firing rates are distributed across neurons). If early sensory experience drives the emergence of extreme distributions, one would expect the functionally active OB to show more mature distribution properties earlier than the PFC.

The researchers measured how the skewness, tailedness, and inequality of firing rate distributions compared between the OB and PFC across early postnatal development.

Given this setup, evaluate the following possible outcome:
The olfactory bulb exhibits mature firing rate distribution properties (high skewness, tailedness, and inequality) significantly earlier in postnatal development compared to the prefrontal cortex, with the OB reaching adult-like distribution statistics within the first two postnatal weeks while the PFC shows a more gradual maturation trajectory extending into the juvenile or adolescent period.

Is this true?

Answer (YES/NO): NO